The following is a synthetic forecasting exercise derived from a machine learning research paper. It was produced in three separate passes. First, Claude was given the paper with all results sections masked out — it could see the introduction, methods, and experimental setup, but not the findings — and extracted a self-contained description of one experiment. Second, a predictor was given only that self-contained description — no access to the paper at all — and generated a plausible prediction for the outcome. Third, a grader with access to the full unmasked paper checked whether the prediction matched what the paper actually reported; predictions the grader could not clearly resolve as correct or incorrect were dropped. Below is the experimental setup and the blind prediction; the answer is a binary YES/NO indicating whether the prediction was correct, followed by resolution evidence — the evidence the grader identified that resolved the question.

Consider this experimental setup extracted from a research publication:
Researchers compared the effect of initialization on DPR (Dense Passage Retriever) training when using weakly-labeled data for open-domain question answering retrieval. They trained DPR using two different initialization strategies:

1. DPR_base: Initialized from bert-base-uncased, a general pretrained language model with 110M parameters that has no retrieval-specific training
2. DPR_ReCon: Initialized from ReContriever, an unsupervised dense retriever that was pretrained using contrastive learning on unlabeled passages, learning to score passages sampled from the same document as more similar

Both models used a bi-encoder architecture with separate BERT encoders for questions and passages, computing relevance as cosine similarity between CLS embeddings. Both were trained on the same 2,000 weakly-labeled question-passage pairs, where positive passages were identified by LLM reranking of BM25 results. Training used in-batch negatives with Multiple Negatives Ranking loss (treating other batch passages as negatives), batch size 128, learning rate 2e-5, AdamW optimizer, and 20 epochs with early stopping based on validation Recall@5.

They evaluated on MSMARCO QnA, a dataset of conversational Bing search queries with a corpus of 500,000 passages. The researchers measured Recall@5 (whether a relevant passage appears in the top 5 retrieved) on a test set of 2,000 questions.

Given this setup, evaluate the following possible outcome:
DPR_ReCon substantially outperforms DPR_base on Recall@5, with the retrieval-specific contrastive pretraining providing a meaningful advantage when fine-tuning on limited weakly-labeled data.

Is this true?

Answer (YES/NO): YES